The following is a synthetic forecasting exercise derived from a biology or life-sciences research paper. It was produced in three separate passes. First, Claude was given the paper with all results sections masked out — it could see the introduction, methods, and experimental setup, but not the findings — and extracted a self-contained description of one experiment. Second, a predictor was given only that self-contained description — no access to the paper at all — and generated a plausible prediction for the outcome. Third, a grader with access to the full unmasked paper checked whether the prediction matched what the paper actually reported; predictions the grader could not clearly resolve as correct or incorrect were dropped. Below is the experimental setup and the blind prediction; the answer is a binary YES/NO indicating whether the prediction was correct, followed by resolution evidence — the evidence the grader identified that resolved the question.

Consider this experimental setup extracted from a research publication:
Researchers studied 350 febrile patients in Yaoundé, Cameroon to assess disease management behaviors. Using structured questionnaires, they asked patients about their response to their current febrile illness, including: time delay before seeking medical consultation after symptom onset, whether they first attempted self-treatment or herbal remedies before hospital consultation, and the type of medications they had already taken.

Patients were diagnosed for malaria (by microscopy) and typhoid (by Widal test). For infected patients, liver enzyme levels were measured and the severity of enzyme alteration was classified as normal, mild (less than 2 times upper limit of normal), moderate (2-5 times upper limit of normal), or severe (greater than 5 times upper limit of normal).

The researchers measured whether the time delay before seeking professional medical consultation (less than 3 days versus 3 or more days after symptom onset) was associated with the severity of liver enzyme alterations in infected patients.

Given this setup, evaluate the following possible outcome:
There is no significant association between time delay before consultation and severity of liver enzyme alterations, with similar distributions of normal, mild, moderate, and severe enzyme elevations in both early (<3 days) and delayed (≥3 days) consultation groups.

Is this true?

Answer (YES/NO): NO